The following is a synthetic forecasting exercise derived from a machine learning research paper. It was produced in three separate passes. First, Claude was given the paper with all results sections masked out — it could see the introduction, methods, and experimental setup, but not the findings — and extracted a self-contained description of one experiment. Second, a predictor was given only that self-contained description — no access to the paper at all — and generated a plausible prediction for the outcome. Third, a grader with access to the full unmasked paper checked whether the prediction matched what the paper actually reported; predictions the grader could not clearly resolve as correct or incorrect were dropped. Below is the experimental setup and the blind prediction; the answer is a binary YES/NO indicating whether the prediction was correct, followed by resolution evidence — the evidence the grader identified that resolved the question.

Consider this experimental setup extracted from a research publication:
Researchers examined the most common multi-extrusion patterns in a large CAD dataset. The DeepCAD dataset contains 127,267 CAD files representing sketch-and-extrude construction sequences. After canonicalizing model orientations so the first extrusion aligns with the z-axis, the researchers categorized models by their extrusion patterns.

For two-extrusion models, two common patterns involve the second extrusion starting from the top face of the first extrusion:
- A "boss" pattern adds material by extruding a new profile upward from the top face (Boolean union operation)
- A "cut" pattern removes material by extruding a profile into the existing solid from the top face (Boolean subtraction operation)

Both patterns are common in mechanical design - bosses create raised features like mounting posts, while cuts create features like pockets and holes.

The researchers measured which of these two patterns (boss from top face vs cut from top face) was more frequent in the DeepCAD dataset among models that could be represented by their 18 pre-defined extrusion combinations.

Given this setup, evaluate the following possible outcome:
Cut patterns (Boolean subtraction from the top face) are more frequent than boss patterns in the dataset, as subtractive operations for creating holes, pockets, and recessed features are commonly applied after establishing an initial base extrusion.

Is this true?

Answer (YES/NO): NO